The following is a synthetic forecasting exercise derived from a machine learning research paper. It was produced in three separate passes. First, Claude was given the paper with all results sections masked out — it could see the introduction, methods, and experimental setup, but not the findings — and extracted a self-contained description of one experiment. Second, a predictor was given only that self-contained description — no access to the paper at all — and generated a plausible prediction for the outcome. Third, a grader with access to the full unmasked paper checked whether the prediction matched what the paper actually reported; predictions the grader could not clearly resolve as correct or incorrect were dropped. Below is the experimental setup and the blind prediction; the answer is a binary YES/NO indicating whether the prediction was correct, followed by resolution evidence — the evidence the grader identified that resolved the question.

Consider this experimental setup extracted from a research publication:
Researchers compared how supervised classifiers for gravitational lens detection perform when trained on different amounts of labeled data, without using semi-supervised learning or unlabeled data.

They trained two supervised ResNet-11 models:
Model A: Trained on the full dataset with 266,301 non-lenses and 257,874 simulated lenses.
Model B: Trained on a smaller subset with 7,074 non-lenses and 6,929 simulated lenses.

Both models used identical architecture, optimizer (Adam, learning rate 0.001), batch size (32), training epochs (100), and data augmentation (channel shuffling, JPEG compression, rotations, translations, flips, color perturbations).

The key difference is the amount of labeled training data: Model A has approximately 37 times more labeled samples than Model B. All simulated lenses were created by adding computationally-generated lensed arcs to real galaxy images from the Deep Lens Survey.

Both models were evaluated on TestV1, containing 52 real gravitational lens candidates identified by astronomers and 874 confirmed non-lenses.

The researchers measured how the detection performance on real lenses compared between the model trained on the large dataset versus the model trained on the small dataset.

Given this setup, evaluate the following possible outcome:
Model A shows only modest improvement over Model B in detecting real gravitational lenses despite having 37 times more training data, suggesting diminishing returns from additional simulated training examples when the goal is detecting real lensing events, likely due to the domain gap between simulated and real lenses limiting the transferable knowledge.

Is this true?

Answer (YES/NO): NO